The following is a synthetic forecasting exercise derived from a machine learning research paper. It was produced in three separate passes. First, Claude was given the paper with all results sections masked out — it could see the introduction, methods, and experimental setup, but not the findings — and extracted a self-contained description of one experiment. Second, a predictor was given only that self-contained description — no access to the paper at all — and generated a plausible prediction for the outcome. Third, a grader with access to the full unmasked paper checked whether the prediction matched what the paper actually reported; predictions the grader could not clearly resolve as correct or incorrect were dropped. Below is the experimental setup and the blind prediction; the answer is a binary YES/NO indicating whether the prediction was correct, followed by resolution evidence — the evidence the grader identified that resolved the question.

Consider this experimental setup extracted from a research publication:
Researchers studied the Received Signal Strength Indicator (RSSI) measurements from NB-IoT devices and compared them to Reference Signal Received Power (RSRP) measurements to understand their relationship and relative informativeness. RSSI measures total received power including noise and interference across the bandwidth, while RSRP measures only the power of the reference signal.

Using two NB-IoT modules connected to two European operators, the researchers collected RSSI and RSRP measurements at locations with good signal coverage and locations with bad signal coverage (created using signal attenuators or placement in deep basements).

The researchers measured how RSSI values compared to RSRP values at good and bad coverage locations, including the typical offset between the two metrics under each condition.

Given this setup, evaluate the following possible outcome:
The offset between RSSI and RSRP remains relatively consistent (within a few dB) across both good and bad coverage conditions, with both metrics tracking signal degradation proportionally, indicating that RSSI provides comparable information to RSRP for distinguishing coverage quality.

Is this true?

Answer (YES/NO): NO